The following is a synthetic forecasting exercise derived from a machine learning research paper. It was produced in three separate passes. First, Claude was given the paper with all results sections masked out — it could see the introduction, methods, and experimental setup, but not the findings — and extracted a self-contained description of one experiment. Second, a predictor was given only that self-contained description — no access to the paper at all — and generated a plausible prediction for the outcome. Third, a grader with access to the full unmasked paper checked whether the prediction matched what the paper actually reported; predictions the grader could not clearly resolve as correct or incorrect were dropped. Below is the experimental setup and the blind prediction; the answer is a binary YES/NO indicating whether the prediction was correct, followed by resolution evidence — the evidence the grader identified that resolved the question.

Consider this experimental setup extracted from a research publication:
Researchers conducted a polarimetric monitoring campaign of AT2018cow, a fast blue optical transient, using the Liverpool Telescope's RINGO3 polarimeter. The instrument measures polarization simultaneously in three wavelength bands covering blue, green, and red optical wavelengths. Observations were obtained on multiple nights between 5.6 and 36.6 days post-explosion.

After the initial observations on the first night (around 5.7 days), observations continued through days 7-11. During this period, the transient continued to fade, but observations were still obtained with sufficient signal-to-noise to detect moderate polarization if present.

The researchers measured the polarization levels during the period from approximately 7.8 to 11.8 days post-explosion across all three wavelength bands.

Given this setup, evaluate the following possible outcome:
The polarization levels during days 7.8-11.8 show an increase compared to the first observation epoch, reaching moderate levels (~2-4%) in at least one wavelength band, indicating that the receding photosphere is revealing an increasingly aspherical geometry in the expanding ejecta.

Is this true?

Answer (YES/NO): NO